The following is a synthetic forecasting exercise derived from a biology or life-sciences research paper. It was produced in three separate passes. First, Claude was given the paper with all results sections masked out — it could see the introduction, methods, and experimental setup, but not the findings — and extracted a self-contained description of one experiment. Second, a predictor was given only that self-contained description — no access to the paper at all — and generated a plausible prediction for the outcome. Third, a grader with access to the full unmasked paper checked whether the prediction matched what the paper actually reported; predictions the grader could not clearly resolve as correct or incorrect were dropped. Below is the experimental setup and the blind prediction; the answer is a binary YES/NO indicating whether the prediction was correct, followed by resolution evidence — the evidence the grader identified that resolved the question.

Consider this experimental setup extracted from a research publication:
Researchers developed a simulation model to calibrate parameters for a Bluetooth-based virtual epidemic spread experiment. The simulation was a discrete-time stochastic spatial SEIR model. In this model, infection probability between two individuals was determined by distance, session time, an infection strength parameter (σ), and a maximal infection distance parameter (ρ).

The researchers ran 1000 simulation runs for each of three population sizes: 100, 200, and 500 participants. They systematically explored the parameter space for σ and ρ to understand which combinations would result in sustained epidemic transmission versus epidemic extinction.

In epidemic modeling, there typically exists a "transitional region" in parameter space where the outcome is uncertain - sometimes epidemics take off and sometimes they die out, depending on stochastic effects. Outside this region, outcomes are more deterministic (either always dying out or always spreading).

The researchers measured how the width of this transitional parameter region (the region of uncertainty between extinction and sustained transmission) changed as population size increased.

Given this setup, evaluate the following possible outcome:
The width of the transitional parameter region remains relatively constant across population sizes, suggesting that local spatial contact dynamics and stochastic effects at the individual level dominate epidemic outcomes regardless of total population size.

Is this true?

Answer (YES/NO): NO